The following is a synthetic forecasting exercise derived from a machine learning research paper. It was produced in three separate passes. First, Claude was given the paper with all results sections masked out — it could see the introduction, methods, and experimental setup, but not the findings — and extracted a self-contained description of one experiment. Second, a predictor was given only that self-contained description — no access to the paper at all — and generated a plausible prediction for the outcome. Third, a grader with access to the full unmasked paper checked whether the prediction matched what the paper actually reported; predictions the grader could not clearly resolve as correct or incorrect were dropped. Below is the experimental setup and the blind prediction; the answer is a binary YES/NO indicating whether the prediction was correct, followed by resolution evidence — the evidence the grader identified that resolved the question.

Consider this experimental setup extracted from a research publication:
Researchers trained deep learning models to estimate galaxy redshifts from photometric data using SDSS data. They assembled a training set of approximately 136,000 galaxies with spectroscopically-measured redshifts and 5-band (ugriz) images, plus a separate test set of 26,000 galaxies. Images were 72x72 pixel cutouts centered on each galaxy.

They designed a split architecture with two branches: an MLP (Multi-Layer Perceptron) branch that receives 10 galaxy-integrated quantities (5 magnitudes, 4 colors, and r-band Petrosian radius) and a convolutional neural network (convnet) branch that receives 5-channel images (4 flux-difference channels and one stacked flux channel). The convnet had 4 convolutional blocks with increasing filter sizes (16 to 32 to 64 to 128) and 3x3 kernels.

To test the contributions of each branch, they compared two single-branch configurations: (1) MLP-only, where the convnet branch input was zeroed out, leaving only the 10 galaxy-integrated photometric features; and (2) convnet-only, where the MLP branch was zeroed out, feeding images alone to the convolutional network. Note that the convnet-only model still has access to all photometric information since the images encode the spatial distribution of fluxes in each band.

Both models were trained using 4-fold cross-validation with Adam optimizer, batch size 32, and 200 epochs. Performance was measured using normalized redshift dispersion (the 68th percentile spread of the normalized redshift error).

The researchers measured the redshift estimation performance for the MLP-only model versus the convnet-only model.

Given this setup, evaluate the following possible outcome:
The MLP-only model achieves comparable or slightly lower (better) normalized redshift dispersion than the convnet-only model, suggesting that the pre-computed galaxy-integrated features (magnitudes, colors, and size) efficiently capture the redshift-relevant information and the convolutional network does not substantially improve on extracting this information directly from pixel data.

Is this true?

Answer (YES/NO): NO